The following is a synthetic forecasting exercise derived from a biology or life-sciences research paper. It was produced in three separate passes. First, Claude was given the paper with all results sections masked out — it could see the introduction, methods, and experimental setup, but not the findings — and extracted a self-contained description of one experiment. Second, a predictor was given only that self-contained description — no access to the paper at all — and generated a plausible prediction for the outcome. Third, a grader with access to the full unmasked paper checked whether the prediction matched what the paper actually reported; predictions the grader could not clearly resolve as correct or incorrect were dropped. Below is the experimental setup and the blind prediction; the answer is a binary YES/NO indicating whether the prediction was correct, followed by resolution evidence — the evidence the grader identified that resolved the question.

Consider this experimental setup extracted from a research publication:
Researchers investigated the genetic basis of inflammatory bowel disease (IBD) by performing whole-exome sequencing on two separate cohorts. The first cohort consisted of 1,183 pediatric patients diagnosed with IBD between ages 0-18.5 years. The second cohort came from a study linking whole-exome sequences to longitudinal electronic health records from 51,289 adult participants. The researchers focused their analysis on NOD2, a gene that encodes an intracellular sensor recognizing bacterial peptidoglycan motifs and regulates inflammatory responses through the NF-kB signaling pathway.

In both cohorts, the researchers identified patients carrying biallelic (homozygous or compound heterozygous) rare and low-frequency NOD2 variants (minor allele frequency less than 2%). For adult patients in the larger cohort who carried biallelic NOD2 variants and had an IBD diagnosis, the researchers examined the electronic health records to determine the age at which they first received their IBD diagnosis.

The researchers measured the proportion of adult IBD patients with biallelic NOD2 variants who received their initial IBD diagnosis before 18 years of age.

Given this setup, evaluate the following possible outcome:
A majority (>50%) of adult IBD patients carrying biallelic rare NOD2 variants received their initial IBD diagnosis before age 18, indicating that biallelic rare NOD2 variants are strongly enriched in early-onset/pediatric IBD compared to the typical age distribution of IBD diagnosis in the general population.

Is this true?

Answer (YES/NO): NO